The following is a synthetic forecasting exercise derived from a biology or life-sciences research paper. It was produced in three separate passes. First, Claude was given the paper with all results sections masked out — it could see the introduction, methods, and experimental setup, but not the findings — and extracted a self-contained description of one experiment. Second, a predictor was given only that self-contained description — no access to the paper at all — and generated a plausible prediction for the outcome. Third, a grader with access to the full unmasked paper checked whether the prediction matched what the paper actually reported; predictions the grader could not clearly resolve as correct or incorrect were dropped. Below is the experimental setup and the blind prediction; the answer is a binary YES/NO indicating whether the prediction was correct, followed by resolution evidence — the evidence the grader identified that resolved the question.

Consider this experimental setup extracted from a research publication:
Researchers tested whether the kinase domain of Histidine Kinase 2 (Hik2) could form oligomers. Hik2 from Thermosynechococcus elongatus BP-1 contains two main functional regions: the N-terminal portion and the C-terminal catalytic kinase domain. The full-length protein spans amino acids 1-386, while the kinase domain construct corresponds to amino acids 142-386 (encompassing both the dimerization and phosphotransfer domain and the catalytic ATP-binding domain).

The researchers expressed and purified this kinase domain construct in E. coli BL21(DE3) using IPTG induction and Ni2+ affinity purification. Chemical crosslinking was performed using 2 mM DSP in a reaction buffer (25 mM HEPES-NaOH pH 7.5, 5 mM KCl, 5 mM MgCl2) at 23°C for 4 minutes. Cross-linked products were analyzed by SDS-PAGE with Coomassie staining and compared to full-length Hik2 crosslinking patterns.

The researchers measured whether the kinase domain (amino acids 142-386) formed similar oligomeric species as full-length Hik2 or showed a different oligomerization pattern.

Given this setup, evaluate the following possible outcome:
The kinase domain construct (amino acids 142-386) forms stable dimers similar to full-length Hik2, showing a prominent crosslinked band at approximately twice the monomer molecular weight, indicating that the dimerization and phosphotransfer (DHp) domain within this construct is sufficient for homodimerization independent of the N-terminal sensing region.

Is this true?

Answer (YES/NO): NO